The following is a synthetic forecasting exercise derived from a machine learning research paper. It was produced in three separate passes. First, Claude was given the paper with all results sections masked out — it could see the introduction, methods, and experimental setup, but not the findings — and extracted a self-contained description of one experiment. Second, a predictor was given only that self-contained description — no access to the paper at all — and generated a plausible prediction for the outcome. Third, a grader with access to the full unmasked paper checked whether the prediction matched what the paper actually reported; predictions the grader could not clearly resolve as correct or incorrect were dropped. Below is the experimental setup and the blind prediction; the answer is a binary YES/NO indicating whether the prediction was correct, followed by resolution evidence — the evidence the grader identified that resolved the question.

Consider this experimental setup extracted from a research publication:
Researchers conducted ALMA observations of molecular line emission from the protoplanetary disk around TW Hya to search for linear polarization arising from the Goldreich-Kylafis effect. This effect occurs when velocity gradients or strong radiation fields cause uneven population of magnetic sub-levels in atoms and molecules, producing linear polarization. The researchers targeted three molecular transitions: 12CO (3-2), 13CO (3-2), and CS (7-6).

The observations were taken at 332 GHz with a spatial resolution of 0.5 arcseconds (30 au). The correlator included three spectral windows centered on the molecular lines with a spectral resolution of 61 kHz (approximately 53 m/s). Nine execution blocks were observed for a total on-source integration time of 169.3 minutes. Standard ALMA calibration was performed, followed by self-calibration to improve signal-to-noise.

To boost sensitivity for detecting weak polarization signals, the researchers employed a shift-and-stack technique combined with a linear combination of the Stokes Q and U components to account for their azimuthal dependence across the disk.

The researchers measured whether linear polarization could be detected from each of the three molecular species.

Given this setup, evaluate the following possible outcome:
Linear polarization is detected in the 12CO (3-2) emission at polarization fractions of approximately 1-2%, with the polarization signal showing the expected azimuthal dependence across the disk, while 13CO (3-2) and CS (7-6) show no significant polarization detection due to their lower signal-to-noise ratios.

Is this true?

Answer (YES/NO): NO